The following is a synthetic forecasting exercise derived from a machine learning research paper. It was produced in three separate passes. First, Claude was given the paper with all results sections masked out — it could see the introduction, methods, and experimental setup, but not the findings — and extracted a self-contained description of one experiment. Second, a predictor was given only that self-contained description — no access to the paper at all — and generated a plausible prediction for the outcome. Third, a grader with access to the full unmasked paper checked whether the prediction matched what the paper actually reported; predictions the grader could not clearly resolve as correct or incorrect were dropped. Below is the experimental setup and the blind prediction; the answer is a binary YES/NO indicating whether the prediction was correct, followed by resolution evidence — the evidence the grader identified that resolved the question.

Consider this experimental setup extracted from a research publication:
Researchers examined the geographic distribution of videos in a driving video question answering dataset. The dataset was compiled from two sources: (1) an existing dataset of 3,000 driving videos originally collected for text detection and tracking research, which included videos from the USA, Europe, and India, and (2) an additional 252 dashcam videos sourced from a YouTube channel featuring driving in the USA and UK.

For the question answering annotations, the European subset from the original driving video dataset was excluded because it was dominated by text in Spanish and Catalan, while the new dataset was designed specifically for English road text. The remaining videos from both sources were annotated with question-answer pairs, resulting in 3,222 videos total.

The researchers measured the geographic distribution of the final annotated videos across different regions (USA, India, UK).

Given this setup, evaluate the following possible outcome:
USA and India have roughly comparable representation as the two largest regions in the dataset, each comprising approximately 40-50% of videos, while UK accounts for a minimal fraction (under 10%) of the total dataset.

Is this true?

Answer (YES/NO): NO